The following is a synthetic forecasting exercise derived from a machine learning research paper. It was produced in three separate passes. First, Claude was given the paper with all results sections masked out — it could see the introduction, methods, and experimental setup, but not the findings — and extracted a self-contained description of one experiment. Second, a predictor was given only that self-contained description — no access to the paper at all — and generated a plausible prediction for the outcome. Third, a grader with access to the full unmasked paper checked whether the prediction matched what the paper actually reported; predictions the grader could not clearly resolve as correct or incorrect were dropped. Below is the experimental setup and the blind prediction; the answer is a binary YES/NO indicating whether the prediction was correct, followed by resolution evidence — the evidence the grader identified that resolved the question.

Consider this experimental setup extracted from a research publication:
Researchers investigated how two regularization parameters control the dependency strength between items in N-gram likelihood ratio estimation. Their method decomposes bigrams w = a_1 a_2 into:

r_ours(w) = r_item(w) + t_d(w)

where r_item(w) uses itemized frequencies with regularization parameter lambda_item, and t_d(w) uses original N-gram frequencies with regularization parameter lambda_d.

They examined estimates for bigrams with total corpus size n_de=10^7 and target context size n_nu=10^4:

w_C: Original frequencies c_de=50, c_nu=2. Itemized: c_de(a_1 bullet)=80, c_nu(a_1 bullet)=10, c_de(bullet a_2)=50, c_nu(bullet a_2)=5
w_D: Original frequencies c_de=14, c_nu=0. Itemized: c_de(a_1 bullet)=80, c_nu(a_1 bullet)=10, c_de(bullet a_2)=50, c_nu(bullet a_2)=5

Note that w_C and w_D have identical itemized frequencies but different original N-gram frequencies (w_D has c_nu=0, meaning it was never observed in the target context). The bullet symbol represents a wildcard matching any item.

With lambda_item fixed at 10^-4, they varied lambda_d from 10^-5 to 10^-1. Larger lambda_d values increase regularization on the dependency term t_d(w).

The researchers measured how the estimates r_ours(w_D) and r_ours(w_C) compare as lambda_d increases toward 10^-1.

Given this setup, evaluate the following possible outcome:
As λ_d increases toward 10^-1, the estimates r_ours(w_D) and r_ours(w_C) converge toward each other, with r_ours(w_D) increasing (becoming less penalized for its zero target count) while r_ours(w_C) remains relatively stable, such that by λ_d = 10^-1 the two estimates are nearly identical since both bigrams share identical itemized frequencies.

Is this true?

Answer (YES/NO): NO